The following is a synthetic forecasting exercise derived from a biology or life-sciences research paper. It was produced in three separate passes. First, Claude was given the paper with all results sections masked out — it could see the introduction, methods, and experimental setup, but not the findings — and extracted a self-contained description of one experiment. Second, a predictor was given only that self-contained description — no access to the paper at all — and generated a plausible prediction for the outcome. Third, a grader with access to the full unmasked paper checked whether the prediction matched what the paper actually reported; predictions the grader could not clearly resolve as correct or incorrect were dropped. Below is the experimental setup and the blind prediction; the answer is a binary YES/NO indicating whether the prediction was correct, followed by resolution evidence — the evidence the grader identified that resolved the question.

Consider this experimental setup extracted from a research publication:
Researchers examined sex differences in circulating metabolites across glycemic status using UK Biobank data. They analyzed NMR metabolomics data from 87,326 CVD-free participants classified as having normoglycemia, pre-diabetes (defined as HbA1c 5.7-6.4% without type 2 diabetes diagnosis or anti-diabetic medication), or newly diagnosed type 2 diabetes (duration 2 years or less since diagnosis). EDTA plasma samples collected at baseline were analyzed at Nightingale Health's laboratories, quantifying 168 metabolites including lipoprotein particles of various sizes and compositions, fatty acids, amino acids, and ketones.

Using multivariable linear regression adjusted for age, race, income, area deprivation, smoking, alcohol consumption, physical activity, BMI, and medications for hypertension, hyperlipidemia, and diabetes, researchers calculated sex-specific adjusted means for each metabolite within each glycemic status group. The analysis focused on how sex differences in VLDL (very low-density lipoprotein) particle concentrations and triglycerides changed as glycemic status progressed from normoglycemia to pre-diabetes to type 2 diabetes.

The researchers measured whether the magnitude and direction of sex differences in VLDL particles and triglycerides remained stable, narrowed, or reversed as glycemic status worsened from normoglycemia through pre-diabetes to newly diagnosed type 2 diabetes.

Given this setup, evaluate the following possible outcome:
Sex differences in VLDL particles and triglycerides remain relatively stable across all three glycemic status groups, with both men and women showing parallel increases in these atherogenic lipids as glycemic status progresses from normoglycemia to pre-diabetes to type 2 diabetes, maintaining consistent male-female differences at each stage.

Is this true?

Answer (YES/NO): NO